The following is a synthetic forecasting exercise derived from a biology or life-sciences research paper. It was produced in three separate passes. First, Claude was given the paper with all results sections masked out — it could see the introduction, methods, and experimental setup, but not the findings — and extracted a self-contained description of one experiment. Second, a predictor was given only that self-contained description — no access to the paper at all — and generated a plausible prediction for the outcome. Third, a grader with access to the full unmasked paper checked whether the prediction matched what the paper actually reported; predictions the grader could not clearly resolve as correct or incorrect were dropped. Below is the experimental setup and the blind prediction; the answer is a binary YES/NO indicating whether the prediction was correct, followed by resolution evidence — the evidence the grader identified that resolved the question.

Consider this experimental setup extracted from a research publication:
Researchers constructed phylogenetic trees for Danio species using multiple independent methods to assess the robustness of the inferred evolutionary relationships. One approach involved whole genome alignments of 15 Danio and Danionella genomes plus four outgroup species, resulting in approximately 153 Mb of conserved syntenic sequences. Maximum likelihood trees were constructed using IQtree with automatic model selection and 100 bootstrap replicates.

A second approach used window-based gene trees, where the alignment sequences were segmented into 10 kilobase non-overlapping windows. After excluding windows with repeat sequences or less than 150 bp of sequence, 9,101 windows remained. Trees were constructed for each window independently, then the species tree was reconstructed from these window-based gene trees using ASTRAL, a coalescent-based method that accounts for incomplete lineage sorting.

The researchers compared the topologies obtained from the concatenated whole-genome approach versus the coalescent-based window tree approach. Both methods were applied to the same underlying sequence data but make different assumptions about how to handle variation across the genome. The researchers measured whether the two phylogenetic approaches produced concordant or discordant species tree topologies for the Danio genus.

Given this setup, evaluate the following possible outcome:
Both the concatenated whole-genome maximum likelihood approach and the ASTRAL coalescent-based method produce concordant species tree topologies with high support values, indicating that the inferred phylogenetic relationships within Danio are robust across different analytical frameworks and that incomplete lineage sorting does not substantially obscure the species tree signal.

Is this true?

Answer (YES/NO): NO